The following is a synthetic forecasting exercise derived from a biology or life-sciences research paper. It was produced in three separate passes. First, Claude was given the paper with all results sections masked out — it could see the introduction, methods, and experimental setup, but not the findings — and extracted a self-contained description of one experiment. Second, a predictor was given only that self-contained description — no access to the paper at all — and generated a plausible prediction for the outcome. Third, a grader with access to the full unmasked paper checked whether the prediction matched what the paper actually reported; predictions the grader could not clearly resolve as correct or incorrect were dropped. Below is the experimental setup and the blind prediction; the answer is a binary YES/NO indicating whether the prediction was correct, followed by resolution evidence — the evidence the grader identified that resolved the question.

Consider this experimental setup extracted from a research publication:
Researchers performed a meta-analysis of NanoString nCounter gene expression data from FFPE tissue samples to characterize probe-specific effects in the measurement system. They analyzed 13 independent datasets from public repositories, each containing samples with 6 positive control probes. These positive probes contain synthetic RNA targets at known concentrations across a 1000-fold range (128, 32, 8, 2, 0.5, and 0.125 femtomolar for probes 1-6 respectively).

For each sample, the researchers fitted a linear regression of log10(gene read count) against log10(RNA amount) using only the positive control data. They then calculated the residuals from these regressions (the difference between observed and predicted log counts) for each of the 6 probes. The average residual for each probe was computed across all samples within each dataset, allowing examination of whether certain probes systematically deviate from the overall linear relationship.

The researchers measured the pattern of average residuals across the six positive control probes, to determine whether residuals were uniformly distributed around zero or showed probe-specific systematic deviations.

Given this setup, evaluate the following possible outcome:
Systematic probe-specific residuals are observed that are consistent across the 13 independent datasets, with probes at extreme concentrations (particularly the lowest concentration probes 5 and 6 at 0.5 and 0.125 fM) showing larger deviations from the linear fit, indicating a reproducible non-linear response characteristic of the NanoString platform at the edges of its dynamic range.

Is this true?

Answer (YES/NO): YES